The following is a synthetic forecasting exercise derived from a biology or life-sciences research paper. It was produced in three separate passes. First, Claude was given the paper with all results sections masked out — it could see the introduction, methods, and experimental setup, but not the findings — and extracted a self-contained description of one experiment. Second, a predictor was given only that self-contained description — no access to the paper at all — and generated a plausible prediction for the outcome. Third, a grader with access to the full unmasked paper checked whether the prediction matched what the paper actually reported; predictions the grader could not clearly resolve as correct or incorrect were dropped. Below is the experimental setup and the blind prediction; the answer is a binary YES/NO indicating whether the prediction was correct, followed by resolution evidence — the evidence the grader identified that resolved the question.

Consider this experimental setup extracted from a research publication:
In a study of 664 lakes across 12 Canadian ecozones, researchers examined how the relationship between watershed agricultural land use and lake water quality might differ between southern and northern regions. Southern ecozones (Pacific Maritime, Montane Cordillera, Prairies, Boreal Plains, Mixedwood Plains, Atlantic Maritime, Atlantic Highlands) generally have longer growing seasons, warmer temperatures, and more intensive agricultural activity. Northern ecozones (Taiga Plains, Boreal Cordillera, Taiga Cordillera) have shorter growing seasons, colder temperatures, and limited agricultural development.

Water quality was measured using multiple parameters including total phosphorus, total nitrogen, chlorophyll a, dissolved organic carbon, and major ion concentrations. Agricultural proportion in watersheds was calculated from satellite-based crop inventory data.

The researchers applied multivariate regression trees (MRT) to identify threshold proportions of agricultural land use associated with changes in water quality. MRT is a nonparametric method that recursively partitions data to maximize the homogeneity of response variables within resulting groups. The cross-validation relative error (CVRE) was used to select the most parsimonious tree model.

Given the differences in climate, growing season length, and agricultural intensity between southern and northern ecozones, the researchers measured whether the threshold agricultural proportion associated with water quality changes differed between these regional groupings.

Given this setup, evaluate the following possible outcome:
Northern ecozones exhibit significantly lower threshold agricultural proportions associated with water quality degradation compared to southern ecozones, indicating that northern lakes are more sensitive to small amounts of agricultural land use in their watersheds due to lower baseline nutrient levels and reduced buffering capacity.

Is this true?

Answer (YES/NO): NO